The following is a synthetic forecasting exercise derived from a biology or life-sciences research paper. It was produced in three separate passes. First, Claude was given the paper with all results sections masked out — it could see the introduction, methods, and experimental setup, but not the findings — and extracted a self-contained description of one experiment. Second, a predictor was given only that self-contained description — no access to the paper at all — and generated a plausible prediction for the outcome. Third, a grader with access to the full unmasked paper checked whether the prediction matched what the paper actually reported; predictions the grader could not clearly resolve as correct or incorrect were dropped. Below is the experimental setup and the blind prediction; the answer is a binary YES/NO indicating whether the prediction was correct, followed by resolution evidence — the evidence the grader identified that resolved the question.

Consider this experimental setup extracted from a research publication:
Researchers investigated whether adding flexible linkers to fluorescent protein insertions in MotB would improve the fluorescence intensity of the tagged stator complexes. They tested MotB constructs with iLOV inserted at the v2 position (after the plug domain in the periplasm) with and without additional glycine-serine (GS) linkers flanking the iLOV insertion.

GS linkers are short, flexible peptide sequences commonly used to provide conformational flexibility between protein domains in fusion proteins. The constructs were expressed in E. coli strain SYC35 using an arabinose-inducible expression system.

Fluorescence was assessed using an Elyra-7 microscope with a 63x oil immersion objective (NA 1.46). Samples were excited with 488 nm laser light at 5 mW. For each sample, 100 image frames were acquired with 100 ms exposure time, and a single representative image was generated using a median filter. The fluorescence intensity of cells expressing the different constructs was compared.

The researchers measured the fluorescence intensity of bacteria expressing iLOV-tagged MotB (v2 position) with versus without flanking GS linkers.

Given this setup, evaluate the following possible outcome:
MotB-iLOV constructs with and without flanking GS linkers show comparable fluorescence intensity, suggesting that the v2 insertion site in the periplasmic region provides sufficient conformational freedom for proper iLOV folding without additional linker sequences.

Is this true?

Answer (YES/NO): NO